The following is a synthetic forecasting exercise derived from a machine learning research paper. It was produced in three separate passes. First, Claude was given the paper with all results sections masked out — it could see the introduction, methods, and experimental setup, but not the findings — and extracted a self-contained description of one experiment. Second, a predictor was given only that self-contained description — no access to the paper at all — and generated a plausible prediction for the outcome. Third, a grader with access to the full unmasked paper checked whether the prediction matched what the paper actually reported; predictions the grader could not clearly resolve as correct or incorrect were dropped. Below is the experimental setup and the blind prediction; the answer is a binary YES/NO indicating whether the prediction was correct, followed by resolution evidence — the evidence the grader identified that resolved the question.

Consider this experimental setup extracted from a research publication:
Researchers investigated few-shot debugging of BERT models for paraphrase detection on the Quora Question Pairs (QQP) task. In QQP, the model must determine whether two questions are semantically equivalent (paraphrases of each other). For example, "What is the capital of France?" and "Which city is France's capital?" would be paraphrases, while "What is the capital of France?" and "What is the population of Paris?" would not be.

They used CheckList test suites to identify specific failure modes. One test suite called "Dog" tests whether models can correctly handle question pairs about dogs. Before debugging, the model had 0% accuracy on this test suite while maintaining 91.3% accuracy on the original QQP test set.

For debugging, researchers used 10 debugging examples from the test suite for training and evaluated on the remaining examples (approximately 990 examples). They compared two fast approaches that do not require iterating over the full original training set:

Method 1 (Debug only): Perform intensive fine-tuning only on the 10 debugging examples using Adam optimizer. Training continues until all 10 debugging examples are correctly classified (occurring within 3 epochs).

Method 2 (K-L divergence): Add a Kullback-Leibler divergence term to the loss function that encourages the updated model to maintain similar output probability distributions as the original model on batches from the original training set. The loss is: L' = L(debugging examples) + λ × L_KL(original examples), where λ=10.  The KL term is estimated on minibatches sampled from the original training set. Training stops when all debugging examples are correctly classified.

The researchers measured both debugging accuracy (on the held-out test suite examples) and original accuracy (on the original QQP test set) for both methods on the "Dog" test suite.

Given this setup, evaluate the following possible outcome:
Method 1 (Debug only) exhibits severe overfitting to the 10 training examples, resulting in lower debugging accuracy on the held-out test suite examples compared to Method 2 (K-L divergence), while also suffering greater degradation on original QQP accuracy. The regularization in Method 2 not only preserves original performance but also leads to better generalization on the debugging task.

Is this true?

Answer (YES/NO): NO